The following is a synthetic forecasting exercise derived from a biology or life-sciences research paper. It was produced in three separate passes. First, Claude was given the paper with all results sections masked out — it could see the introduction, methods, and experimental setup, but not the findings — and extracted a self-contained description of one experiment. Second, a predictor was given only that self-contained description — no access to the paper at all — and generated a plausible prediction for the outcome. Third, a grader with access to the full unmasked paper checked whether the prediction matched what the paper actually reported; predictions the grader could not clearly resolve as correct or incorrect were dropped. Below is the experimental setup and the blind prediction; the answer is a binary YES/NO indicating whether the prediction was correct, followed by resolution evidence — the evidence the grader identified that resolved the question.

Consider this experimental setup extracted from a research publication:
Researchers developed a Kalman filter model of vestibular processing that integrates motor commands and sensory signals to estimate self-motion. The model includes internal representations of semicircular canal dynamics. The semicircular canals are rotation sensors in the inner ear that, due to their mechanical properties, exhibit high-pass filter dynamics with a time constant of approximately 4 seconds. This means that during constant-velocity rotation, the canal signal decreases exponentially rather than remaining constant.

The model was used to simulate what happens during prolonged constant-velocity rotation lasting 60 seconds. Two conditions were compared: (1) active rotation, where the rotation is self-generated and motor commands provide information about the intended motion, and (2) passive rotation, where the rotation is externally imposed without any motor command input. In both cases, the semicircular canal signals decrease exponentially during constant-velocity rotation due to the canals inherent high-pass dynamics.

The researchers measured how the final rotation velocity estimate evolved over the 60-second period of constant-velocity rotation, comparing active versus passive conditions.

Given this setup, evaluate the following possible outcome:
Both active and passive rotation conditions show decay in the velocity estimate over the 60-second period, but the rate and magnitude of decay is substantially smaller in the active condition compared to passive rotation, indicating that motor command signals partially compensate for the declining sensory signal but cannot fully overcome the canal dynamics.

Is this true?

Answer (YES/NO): NO